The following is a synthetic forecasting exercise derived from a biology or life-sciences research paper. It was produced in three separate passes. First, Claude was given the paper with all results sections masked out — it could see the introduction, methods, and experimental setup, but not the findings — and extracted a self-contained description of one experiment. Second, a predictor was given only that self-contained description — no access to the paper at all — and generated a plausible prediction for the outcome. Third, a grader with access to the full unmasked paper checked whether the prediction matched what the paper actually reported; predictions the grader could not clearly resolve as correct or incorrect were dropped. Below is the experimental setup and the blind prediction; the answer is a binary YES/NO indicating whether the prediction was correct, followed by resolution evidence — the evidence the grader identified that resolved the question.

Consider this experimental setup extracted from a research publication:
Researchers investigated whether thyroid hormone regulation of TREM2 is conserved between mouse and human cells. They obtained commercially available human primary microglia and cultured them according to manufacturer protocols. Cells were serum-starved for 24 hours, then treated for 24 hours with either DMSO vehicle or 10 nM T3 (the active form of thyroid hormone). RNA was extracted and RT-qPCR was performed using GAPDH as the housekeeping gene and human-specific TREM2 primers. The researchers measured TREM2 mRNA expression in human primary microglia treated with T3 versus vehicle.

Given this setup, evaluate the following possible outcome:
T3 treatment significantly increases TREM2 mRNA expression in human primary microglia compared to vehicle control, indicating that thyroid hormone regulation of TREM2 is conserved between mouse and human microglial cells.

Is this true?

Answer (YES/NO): YES